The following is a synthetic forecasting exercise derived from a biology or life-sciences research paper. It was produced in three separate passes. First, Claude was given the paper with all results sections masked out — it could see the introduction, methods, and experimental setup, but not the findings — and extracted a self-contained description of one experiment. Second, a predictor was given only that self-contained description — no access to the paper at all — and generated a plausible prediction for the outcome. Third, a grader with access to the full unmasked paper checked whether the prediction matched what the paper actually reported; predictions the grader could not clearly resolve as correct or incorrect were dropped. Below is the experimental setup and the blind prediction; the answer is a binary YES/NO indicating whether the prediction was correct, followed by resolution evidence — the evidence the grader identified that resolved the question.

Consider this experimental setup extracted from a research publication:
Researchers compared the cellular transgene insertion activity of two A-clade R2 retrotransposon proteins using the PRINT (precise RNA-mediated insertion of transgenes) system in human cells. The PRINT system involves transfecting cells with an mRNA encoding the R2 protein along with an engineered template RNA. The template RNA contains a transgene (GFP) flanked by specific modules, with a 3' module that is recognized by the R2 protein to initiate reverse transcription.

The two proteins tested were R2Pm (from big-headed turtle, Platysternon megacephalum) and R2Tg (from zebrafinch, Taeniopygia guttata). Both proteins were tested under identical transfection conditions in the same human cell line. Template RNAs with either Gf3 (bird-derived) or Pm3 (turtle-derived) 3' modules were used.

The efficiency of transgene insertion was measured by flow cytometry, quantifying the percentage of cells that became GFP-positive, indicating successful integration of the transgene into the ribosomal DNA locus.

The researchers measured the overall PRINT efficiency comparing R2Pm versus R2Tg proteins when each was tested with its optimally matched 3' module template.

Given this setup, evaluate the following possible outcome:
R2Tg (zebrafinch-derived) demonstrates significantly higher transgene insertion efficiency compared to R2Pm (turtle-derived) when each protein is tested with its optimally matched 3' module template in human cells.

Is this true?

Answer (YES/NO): YES